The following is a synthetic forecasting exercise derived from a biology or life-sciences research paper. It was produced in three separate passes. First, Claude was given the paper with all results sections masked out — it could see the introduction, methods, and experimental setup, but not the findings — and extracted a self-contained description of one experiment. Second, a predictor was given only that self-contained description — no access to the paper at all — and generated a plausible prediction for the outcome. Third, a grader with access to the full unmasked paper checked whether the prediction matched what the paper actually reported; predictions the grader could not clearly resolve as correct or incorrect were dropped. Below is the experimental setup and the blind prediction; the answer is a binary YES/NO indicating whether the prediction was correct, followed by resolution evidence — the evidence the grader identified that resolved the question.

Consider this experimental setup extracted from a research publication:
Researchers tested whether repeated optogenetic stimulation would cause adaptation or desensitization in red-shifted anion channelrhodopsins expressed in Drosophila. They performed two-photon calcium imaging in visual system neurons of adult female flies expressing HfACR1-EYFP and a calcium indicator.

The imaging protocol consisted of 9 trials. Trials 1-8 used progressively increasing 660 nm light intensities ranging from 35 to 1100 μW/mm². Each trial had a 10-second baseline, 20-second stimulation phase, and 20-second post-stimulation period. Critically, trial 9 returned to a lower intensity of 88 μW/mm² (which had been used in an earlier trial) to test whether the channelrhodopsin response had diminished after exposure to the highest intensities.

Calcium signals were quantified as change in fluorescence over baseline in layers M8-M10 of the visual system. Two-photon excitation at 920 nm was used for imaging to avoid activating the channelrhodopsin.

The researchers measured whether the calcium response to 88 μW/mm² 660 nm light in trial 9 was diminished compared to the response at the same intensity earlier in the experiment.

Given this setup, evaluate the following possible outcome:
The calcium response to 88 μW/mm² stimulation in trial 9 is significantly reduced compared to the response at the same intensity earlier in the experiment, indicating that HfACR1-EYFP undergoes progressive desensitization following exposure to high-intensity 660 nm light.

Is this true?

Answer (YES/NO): NO